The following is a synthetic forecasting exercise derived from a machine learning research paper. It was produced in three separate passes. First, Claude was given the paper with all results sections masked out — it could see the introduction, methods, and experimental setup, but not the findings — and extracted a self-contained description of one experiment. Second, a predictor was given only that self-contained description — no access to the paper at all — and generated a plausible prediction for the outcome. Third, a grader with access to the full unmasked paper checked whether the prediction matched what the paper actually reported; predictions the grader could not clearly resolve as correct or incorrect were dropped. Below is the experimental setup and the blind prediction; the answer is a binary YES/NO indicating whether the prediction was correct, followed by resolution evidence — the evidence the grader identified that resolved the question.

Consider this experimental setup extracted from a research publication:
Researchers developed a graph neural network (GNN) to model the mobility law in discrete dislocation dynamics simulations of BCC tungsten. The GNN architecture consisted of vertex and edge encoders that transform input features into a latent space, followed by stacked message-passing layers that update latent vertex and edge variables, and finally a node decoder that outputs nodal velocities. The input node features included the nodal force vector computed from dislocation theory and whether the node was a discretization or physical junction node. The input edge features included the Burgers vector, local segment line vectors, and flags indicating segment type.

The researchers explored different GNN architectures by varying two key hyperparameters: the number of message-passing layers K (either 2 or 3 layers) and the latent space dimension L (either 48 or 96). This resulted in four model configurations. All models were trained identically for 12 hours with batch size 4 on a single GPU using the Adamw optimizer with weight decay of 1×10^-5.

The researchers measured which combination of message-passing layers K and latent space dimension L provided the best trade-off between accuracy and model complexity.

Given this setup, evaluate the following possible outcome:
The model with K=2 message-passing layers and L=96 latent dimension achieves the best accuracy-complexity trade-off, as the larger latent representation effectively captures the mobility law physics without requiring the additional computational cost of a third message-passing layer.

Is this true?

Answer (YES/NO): NO